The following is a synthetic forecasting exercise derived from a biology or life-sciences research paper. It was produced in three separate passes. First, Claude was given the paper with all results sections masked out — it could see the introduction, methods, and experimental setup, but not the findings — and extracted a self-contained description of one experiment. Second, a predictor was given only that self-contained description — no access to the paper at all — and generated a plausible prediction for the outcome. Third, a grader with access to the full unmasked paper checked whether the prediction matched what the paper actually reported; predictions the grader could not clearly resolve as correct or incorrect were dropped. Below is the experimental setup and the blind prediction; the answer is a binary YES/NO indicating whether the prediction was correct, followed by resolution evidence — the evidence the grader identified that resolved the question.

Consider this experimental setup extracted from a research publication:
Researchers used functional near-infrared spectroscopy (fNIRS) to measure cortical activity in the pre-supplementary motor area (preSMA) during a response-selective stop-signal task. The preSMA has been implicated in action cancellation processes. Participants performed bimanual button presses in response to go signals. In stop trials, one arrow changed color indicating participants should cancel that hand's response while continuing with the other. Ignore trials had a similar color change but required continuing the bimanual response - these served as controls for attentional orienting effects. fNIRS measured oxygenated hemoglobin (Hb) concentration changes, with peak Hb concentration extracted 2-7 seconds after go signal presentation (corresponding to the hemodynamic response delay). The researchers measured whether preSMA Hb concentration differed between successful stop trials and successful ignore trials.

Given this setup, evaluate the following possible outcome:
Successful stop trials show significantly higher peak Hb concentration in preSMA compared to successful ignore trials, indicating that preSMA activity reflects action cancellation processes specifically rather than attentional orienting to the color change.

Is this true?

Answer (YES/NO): YES